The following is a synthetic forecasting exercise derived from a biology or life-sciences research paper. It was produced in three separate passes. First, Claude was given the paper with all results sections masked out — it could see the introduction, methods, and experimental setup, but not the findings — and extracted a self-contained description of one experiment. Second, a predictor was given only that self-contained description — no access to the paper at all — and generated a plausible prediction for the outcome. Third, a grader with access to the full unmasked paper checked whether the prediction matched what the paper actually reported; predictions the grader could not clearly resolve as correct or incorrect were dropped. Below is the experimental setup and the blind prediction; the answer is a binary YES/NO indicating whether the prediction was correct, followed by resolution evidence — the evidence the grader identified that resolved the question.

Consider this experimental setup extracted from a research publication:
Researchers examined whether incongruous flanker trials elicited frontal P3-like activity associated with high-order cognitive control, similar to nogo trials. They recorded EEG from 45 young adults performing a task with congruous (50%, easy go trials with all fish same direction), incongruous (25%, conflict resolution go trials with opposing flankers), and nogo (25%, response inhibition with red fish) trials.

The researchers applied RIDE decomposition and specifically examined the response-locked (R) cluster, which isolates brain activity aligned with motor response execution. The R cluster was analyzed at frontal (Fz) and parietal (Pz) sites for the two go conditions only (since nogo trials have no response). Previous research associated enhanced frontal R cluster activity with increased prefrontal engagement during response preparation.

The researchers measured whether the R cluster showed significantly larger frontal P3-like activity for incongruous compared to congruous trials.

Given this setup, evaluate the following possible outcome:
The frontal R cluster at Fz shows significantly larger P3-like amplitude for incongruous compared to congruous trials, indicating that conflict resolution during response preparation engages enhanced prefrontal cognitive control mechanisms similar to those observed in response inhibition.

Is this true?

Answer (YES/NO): YES